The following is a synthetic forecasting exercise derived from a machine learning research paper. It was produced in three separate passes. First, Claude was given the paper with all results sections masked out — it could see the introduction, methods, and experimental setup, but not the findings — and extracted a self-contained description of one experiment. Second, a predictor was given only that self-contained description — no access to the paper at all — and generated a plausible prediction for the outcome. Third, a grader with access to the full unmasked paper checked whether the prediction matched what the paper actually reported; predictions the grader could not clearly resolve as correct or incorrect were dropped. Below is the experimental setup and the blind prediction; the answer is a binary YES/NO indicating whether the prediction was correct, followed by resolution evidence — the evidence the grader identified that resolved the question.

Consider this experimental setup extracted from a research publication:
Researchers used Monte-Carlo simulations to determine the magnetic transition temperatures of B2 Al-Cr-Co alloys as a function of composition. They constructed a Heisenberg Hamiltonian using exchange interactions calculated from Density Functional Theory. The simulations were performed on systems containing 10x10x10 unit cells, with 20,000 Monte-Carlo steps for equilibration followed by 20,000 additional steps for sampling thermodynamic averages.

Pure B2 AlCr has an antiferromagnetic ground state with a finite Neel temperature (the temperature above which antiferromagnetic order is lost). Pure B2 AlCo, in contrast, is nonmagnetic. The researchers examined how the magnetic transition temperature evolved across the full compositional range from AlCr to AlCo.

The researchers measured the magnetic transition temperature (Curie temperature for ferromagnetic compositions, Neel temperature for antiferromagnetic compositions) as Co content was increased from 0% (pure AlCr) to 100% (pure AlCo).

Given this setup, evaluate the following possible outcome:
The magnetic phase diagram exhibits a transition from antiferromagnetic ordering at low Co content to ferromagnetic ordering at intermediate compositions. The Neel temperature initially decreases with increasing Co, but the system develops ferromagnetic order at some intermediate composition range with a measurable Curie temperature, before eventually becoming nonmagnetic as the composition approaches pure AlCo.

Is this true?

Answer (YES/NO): NO